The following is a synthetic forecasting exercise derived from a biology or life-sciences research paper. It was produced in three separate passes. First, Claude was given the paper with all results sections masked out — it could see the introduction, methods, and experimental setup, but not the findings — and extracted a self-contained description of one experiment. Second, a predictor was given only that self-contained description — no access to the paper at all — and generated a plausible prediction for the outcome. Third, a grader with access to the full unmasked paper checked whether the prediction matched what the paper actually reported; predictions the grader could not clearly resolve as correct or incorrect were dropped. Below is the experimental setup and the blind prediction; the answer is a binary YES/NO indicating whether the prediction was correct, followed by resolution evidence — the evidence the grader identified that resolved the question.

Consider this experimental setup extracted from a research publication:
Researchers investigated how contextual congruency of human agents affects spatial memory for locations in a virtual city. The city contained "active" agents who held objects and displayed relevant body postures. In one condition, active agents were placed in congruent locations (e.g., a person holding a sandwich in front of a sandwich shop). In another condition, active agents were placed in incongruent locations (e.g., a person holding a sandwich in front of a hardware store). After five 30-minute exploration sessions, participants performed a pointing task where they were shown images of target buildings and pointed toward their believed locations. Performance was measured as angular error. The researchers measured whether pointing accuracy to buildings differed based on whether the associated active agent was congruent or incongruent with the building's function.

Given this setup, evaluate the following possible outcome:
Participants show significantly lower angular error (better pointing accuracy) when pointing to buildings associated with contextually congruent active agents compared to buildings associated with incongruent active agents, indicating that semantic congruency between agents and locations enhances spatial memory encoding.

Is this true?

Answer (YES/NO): NO